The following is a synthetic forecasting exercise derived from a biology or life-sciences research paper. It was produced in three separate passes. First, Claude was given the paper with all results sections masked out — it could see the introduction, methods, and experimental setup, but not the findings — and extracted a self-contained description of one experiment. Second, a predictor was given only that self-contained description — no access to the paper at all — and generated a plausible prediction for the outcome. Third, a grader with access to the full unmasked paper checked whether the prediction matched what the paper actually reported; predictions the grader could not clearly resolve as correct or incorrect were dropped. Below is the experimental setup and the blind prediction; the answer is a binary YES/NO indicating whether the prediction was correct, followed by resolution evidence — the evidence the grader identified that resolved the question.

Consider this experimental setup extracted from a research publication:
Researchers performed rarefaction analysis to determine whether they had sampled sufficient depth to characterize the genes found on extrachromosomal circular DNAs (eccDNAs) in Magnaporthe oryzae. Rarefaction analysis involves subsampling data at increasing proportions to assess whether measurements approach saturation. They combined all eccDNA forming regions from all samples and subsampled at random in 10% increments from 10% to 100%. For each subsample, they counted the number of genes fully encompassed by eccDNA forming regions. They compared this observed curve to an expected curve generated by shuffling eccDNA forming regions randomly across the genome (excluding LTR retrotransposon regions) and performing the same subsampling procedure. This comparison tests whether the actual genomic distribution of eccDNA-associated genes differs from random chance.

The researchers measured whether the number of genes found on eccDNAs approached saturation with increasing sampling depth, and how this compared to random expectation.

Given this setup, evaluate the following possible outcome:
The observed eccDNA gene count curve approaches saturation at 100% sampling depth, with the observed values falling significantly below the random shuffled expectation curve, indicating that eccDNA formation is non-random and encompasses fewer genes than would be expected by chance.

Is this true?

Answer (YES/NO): YES